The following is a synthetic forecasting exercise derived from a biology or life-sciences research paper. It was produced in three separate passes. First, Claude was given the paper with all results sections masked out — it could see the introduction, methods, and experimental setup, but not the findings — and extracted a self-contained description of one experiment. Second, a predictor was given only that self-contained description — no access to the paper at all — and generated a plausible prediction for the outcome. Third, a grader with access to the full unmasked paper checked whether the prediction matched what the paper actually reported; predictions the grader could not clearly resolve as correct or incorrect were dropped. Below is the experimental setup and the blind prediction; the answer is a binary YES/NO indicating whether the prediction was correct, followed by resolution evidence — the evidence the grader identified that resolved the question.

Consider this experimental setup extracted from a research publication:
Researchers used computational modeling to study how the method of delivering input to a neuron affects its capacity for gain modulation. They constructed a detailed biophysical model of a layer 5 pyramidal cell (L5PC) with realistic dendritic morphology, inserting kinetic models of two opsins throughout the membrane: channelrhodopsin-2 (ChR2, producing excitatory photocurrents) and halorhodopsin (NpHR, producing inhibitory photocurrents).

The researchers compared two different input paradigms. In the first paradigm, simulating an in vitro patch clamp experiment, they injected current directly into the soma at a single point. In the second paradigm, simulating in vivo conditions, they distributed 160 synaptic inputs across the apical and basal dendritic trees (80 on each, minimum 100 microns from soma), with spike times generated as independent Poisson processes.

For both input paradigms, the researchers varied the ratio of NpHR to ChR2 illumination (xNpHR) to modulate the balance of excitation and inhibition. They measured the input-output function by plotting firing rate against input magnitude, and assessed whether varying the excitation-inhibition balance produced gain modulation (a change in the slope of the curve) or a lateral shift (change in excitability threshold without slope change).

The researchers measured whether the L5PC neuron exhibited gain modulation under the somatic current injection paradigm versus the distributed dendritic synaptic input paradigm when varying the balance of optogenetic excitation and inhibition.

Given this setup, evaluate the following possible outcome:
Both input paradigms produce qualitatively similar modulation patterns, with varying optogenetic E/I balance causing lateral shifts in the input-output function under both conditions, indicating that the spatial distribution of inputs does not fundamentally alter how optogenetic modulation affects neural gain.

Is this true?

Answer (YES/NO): NO